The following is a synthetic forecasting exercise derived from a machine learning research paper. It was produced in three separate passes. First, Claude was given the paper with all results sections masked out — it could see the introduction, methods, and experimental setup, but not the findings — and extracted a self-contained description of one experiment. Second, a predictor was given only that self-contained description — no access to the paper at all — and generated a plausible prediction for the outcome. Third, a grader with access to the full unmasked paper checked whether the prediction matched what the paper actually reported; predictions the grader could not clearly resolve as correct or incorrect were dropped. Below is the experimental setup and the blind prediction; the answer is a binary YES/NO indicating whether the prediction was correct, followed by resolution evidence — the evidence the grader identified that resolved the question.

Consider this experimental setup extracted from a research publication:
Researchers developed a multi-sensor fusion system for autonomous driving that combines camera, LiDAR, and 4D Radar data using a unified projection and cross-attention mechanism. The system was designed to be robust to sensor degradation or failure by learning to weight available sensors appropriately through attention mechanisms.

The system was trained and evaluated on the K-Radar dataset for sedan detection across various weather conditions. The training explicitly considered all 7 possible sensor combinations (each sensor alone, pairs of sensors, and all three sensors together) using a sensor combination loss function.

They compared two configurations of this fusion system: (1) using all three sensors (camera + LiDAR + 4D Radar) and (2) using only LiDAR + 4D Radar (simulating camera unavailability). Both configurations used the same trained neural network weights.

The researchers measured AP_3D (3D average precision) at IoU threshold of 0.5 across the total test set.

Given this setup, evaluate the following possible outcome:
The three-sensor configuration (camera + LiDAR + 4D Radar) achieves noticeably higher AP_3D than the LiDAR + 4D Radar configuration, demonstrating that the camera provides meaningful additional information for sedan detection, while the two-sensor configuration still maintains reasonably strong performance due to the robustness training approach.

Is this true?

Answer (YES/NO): NO